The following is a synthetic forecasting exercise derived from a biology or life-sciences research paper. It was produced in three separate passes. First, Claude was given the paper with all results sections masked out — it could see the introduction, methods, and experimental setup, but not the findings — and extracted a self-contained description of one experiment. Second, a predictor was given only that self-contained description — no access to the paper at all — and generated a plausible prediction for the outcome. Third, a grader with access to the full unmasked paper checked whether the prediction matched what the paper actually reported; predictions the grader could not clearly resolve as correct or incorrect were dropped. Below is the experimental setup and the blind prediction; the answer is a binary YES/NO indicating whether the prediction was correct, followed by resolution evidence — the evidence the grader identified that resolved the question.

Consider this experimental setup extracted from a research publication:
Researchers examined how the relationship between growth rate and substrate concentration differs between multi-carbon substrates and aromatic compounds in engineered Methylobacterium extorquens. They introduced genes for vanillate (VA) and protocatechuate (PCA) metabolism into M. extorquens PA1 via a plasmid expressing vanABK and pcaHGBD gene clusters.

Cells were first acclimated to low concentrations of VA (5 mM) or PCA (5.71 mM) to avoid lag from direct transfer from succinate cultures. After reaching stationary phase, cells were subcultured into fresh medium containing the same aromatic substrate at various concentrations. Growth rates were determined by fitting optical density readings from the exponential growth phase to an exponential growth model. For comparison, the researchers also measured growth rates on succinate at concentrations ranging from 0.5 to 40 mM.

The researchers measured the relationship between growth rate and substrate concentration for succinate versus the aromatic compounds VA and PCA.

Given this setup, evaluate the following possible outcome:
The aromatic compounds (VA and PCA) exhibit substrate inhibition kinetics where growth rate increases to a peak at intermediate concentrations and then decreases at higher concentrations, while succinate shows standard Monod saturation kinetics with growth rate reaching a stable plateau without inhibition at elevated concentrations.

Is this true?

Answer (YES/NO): YES